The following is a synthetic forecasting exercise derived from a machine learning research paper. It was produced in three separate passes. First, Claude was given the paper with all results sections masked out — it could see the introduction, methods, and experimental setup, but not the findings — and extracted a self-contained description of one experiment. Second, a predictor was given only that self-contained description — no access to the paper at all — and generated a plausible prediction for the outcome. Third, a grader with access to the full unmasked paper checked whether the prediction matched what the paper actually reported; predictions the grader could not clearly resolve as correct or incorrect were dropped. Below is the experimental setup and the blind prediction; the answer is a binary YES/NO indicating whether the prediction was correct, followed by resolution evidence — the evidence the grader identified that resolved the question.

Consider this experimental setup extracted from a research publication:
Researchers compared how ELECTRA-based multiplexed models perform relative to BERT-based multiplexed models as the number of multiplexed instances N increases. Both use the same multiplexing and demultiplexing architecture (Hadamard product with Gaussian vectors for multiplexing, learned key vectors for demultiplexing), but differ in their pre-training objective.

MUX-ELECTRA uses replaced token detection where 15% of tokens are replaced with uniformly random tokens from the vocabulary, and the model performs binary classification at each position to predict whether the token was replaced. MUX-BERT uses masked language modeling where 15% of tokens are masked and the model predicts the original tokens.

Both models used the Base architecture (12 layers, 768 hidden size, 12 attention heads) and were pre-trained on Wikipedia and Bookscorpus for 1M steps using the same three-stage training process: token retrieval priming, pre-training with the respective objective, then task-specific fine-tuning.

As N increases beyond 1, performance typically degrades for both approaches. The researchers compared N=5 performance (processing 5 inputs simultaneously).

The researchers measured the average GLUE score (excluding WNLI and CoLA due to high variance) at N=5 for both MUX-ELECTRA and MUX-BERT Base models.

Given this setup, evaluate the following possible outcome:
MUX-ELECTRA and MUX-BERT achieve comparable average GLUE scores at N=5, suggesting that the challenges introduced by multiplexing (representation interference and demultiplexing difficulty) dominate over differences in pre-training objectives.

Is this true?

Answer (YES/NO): YES